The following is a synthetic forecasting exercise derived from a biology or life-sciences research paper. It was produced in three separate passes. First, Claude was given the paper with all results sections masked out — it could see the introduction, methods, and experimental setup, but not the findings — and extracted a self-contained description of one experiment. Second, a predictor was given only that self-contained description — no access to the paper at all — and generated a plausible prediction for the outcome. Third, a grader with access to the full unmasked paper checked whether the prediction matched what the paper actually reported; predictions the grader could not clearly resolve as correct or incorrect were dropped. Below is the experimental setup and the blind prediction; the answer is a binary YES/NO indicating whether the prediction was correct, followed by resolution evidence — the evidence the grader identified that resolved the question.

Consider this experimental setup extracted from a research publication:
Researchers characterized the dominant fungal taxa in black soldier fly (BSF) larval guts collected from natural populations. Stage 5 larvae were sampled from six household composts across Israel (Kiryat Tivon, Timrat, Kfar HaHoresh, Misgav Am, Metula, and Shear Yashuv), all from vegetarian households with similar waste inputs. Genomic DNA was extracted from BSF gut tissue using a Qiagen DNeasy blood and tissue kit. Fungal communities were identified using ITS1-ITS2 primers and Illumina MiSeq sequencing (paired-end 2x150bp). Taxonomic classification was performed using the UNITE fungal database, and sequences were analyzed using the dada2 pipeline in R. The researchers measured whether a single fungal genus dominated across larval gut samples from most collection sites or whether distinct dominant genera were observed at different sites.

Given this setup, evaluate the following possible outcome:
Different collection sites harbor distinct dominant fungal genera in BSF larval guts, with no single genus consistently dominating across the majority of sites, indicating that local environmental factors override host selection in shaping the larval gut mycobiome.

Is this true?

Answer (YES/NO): NO